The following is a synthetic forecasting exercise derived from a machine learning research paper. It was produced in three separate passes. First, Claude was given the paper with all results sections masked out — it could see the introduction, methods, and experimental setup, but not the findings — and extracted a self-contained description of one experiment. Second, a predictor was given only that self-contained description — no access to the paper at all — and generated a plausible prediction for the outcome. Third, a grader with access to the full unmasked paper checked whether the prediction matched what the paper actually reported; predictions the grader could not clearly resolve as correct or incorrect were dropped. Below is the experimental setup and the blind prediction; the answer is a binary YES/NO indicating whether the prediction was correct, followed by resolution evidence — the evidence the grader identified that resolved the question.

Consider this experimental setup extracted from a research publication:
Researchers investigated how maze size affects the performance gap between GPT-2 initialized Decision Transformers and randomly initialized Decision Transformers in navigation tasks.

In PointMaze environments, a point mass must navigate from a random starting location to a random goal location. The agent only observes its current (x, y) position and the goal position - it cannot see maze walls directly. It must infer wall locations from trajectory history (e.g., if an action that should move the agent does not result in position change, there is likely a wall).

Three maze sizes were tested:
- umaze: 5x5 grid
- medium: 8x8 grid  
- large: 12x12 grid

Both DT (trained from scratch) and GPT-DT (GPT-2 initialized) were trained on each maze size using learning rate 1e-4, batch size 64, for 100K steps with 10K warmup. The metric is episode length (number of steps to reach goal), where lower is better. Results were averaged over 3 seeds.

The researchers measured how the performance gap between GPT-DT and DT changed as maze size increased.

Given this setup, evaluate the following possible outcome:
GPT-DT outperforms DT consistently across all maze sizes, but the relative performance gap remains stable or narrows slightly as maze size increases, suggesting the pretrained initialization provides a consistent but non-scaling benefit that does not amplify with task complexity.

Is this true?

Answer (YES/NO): NO